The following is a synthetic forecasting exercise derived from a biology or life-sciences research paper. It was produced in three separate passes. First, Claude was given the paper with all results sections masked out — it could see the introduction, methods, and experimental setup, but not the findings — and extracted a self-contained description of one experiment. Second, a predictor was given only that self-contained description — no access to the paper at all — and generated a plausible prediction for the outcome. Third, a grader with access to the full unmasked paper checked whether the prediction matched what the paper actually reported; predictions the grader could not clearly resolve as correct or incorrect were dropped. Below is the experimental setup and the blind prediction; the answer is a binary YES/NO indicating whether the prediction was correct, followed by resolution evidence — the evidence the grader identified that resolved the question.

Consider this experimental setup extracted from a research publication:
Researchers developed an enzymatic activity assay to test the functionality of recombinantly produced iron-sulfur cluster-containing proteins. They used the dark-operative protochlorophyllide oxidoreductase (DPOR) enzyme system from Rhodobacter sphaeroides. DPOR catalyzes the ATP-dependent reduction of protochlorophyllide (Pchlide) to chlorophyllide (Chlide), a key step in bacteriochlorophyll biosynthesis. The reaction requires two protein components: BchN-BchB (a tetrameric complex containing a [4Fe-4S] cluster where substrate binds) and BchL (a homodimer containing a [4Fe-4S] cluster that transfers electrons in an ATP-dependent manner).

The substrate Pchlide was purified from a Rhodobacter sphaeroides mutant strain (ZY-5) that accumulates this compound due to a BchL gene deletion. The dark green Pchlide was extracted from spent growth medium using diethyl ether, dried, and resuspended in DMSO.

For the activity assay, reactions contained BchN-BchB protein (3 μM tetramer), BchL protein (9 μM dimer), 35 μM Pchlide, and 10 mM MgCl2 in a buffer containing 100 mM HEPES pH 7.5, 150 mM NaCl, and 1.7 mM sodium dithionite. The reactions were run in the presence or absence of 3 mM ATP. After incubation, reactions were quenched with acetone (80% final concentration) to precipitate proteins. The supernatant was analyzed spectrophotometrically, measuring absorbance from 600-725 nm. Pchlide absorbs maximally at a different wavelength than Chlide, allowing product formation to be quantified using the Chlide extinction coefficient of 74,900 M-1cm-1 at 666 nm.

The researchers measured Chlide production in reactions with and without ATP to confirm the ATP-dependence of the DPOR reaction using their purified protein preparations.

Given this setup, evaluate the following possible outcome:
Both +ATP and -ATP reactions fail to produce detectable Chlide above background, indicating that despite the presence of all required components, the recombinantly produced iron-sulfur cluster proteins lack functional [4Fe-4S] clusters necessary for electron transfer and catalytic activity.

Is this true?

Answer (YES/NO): NO